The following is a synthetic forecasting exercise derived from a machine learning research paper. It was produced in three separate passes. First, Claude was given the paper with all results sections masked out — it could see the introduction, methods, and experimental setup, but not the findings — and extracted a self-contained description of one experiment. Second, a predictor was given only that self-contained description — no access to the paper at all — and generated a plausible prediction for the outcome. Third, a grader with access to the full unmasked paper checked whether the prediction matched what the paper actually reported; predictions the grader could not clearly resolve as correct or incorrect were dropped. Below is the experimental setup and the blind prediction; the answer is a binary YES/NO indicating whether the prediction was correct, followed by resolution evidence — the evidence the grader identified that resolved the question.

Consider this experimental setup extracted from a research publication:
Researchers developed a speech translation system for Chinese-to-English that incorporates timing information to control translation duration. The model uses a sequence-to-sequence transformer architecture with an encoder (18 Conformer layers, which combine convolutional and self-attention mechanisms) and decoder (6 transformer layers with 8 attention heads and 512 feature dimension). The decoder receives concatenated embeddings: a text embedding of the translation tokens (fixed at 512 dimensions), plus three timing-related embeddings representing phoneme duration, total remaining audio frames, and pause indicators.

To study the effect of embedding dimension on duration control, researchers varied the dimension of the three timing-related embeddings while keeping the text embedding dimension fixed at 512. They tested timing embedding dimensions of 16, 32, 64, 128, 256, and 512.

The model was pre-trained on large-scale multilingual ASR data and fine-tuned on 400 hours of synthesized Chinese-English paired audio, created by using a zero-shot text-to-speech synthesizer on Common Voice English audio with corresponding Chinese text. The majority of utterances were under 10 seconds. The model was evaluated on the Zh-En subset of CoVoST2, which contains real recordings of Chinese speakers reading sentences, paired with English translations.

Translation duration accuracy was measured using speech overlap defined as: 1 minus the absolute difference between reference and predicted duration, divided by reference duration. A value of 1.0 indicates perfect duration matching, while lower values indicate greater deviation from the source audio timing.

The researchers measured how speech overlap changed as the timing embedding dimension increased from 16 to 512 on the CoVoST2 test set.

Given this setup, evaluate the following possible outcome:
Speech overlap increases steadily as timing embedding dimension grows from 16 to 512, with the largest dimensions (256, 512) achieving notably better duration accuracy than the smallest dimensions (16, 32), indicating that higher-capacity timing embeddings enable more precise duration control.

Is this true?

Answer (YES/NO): NO